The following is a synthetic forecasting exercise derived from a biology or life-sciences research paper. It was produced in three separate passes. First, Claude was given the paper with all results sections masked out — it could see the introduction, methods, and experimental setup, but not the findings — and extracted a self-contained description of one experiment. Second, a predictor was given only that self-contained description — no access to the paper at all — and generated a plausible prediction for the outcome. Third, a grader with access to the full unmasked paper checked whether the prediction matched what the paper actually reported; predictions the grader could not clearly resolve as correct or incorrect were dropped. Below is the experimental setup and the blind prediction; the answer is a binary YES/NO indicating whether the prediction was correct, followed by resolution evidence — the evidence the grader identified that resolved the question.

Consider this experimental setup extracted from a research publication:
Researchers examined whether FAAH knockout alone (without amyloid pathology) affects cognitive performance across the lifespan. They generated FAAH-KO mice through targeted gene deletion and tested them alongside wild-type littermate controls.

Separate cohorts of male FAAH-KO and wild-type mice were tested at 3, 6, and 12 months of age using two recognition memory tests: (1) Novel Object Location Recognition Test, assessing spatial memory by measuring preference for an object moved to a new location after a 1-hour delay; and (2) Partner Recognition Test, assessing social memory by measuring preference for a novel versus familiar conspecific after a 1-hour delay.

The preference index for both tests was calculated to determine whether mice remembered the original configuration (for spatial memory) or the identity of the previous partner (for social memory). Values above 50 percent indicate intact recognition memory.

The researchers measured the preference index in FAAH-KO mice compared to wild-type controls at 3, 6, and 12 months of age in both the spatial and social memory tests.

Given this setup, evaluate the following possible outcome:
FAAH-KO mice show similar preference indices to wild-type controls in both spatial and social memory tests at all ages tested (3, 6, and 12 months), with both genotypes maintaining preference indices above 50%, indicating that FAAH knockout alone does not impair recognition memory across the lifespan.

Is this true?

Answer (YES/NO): NO